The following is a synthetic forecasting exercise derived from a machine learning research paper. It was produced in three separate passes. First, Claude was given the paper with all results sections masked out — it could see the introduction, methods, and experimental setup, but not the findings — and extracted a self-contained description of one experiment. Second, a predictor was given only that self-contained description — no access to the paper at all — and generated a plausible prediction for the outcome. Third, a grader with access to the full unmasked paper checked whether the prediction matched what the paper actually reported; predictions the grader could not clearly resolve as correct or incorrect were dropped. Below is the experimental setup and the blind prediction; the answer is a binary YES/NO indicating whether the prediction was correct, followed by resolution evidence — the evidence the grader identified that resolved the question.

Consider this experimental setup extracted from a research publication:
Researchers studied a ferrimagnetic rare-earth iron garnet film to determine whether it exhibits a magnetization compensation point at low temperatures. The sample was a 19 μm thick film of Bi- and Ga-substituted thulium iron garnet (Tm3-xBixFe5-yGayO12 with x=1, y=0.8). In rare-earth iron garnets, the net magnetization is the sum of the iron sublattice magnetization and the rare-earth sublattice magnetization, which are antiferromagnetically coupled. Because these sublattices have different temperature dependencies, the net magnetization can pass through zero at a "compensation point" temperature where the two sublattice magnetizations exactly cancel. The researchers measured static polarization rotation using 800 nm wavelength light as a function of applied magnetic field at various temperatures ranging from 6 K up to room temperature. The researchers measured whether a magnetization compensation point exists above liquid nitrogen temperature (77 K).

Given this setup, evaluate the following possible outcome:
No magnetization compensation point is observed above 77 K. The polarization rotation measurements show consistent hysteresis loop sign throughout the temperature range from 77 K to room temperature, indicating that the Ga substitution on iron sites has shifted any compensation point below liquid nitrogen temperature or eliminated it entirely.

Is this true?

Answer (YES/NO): YES